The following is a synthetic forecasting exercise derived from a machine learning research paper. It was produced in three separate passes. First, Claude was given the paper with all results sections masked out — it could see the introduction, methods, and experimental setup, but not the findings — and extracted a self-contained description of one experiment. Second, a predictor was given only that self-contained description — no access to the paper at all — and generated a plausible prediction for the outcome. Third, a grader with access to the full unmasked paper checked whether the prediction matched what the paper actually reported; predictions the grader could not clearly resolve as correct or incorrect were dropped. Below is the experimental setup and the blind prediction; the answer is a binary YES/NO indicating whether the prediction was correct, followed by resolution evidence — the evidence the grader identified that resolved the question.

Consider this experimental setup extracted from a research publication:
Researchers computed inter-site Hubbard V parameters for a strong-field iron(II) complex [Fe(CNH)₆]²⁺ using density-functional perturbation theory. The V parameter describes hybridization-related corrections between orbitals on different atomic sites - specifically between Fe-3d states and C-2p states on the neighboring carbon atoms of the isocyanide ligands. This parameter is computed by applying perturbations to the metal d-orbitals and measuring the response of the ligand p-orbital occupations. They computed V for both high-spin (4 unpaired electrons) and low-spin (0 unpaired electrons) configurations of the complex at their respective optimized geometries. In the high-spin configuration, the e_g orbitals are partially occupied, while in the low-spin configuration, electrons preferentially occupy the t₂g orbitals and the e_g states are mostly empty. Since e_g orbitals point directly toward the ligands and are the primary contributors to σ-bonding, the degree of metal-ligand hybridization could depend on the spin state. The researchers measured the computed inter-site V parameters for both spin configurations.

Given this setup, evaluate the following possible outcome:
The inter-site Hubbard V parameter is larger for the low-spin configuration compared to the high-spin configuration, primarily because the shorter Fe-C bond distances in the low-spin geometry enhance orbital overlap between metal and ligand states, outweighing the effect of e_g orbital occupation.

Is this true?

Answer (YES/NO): NO